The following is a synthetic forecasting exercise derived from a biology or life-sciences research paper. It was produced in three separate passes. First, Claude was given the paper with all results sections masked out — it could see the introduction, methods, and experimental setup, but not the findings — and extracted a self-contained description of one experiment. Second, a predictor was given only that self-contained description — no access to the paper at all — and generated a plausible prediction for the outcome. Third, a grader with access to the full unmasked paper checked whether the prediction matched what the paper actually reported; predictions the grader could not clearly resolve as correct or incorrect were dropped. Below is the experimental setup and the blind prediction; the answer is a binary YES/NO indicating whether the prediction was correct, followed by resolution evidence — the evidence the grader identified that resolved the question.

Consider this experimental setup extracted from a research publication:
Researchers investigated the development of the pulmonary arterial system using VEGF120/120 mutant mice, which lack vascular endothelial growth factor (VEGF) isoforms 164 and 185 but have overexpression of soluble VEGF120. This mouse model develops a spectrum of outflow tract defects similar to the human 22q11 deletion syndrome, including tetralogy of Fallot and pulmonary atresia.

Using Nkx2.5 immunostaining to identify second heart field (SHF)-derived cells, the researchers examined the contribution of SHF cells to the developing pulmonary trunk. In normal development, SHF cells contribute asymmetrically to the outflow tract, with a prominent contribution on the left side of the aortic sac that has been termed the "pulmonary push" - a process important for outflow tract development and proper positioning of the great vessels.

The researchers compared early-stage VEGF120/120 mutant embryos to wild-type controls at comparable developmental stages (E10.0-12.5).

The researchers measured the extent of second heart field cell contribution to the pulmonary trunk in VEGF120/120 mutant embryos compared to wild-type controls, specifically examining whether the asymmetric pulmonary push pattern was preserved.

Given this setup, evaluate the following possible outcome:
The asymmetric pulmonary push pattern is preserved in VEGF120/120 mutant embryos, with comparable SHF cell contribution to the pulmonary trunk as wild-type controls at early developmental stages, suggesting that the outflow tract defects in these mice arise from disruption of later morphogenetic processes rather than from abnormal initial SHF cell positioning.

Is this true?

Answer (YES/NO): NO